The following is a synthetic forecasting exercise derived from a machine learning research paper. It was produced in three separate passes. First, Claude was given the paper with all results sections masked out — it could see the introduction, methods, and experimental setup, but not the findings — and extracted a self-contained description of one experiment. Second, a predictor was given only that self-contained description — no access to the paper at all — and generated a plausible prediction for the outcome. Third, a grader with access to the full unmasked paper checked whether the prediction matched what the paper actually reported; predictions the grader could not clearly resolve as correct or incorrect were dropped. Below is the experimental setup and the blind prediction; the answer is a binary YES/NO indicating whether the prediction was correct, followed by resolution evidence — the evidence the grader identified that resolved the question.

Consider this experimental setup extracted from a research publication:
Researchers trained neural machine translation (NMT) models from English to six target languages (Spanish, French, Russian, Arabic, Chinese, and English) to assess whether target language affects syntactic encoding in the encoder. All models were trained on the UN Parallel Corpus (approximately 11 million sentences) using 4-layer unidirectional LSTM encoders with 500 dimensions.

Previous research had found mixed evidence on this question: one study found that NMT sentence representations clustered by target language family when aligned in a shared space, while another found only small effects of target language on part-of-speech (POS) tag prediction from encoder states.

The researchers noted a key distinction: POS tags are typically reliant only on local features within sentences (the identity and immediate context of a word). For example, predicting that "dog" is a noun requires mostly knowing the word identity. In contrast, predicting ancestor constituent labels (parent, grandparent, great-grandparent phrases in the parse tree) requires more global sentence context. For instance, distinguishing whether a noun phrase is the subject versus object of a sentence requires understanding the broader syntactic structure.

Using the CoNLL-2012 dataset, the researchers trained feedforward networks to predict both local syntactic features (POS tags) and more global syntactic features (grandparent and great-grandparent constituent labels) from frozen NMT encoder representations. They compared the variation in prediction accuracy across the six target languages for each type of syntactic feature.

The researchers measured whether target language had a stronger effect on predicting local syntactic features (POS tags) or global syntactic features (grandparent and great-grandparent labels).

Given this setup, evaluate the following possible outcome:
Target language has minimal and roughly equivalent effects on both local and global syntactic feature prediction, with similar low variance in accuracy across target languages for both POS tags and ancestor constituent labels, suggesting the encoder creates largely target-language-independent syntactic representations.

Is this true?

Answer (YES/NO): NO